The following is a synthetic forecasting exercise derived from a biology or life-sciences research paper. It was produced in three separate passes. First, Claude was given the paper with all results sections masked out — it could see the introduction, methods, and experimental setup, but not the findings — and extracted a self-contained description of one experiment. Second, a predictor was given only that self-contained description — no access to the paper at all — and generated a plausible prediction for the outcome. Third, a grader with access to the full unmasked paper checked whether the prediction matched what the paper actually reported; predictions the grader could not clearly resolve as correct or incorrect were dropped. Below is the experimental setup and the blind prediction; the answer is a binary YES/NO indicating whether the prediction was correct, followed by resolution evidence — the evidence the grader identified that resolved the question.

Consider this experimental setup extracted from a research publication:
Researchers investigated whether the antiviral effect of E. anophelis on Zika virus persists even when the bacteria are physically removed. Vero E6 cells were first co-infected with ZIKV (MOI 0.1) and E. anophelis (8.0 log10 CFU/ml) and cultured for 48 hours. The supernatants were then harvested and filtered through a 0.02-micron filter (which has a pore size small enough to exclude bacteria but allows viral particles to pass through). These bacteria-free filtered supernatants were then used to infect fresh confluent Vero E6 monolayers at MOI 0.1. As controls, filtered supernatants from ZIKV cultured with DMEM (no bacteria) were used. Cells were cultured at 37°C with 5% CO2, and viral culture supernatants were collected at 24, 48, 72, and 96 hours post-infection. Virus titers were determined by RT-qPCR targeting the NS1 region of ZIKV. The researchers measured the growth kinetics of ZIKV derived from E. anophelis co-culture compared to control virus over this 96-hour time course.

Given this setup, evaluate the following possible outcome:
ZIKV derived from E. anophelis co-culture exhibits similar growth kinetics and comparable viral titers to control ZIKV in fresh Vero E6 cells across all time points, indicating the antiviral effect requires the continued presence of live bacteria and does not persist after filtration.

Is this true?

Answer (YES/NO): NO